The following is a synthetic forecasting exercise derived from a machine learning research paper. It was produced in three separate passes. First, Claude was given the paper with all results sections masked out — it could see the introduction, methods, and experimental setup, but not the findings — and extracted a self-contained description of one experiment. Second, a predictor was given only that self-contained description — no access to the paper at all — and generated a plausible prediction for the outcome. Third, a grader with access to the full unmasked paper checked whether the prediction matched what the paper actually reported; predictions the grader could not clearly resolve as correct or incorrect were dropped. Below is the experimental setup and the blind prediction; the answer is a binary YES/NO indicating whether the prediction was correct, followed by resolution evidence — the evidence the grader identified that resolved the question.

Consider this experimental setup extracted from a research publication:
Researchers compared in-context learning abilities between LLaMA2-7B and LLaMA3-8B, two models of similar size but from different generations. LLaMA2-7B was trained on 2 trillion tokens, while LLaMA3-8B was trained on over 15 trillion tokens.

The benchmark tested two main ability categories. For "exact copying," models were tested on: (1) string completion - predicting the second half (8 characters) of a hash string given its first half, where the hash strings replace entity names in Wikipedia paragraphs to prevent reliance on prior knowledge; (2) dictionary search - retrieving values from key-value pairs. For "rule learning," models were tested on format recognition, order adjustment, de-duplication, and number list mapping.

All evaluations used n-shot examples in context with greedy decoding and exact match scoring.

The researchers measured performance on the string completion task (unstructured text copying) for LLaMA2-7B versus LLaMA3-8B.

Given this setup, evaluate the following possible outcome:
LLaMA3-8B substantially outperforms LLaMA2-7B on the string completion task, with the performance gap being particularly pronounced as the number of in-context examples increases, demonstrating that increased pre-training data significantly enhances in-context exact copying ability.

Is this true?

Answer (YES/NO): NO